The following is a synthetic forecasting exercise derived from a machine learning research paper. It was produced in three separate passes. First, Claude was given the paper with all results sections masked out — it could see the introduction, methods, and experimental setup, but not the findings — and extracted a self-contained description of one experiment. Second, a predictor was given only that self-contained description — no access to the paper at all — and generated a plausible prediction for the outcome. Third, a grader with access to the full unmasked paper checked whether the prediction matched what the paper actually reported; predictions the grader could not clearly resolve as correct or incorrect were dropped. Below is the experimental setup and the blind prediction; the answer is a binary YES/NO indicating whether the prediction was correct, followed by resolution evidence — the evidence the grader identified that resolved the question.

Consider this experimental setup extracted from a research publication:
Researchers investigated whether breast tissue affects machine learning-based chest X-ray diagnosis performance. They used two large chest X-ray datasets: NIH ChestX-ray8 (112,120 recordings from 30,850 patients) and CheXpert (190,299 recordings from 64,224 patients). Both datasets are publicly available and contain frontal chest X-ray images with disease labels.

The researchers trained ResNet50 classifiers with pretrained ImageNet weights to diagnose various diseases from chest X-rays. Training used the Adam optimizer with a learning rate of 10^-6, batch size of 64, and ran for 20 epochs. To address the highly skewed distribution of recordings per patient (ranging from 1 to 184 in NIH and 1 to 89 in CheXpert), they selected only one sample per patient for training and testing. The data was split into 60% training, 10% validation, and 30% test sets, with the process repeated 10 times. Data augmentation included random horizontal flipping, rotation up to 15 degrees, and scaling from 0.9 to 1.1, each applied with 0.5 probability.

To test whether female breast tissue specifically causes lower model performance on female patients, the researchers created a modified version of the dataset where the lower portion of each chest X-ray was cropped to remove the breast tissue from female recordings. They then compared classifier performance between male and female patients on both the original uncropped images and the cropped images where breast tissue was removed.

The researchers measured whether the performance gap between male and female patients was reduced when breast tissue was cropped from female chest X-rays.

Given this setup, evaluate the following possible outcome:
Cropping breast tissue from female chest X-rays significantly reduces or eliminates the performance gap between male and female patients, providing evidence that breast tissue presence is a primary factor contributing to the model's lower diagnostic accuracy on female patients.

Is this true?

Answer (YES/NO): NO